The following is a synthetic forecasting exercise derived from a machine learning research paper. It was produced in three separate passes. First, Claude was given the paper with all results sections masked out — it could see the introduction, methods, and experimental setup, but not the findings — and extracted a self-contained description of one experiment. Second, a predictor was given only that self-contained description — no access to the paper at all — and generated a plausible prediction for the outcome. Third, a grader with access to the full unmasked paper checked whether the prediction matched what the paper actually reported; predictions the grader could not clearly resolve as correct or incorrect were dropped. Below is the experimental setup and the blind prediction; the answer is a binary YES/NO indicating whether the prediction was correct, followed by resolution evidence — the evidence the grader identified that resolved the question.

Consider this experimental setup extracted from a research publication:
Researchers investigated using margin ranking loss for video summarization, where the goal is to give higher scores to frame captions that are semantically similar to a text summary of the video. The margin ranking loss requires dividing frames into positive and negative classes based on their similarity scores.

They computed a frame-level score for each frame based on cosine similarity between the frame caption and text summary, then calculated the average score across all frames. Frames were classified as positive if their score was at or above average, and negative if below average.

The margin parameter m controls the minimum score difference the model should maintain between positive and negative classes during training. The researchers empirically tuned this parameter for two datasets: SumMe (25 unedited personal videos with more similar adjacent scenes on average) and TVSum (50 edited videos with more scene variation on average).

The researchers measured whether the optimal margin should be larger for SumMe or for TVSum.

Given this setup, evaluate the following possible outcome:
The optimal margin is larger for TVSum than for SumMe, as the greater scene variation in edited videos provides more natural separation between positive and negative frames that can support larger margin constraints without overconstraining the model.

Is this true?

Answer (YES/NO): NO